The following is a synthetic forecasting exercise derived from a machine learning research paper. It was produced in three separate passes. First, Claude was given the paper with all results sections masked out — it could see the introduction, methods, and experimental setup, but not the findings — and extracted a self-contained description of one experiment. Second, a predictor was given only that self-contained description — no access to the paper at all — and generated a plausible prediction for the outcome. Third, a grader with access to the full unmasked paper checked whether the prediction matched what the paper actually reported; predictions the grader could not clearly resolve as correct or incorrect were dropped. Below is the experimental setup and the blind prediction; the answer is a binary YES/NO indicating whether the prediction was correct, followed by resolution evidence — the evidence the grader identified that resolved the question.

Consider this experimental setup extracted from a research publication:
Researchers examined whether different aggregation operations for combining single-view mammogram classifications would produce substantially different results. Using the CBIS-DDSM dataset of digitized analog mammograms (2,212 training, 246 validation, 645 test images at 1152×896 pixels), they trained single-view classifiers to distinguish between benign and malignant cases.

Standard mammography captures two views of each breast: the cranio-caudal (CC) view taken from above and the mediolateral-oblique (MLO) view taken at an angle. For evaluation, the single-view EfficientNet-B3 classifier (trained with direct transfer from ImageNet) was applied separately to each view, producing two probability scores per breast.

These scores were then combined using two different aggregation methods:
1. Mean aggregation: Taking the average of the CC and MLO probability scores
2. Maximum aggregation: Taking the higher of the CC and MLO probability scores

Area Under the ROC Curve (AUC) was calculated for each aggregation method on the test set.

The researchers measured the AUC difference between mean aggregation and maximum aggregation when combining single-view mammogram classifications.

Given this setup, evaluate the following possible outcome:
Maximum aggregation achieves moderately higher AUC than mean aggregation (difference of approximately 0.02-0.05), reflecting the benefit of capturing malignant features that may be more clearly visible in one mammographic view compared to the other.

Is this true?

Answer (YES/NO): NO